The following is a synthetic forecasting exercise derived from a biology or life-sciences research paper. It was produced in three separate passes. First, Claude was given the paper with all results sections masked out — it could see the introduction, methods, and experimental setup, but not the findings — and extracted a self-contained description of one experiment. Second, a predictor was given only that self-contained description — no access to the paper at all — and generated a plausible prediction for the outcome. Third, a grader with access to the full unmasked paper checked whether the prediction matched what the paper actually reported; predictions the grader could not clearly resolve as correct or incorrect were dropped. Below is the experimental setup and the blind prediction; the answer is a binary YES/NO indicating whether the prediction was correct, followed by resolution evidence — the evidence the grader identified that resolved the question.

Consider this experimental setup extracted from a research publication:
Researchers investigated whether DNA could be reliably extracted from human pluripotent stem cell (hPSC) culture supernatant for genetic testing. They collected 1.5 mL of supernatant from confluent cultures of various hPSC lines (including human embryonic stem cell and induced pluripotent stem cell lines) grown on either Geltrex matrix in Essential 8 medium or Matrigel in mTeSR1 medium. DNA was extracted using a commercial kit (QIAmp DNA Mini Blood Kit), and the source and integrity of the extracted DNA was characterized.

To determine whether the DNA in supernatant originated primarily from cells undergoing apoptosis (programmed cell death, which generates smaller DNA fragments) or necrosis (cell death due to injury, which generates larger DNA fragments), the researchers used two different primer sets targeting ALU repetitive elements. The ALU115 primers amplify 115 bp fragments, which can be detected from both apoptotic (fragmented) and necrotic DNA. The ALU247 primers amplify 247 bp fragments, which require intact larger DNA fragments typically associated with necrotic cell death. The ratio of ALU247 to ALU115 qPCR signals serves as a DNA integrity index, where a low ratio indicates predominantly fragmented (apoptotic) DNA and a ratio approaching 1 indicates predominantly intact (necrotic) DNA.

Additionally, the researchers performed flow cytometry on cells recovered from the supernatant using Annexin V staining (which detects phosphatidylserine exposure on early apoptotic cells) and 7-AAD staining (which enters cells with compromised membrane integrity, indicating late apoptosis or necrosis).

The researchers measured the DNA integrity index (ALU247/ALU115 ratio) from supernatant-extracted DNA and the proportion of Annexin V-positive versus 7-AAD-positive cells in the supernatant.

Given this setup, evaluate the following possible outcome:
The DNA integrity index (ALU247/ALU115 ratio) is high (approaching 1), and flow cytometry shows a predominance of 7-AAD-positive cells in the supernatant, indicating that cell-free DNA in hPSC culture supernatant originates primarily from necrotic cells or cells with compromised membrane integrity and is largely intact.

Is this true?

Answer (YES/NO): NO